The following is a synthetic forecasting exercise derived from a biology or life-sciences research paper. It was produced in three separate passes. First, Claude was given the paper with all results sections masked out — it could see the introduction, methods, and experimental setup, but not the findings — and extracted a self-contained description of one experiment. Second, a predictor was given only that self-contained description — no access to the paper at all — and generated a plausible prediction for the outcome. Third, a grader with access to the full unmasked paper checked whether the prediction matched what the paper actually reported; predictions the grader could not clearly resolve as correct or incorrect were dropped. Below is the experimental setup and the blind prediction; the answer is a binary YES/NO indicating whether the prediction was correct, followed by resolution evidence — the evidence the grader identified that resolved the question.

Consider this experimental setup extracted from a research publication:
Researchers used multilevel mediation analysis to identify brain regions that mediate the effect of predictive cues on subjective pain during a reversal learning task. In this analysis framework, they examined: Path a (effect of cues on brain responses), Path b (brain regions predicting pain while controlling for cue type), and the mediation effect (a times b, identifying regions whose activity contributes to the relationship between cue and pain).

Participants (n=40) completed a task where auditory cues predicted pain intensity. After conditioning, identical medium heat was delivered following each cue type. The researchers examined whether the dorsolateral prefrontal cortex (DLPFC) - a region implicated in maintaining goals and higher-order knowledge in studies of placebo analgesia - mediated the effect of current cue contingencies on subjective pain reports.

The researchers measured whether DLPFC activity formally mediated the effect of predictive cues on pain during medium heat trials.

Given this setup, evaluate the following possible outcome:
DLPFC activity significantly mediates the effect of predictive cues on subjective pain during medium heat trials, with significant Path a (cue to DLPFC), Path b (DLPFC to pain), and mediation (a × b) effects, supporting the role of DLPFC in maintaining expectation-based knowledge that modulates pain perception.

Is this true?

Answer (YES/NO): NO